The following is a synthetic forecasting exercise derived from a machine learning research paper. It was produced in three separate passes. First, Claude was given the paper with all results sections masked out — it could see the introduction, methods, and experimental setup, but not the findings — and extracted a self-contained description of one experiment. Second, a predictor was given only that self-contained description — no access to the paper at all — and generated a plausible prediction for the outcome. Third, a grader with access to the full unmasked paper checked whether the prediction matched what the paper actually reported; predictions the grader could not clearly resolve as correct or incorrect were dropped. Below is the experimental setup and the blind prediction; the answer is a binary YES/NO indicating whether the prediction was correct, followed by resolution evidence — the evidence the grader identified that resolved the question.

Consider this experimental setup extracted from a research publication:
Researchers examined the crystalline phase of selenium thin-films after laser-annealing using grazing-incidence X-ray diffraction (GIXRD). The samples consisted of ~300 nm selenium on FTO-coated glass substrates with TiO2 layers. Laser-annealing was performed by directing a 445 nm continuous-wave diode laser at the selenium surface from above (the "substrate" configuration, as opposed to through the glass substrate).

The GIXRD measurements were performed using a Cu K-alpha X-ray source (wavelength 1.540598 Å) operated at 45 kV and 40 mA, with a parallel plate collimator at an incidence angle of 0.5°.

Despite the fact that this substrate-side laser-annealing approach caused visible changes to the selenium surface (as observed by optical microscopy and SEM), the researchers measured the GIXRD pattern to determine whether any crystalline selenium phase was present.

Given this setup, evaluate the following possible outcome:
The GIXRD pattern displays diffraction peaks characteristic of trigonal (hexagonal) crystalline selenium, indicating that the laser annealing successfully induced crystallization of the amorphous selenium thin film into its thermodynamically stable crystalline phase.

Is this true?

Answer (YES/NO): YES